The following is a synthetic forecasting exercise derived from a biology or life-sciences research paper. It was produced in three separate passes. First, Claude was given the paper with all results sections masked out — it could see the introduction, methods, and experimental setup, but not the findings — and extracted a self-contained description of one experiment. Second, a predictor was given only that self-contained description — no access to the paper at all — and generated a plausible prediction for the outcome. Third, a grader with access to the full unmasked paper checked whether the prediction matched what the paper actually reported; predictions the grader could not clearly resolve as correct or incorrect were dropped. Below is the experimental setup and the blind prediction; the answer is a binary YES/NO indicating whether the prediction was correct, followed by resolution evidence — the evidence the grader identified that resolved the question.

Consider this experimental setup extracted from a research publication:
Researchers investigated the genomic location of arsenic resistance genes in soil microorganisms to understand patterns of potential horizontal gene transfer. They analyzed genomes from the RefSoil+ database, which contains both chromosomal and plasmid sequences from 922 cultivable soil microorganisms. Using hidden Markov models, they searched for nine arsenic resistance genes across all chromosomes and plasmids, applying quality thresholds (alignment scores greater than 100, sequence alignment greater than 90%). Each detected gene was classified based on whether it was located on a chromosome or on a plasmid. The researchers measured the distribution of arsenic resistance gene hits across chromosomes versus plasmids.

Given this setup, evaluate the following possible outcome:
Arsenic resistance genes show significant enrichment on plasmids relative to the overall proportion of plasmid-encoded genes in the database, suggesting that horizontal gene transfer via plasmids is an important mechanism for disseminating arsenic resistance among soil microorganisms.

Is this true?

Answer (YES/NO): NO